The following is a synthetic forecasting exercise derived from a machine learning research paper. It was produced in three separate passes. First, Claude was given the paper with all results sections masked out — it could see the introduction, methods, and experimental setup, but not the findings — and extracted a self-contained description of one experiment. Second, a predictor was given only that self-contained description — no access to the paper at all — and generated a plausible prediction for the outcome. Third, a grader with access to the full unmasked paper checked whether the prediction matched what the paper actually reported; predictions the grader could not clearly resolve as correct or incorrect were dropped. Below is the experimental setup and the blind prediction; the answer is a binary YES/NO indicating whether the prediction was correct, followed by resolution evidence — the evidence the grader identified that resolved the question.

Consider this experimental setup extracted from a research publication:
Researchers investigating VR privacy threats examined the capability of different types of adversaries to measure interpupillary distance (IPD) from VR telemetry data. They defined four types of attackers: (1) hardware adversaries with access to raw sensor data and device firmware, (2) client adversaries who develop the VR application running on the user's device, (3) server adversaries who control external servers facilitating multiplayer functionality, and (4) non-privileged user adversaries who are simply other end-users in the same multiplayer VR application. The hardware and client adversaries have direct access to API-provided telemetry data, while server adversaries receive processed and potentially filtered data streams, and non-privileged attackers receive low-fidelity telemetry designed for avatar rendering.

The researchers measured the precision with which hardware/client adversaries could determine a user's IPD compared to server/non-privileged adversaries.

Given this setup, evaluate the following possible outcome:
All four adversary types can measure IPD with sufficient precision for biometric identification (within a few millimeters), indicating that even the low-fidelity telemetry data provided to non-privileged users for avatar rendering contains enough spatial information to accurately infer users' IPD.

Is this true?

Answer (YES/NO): NO